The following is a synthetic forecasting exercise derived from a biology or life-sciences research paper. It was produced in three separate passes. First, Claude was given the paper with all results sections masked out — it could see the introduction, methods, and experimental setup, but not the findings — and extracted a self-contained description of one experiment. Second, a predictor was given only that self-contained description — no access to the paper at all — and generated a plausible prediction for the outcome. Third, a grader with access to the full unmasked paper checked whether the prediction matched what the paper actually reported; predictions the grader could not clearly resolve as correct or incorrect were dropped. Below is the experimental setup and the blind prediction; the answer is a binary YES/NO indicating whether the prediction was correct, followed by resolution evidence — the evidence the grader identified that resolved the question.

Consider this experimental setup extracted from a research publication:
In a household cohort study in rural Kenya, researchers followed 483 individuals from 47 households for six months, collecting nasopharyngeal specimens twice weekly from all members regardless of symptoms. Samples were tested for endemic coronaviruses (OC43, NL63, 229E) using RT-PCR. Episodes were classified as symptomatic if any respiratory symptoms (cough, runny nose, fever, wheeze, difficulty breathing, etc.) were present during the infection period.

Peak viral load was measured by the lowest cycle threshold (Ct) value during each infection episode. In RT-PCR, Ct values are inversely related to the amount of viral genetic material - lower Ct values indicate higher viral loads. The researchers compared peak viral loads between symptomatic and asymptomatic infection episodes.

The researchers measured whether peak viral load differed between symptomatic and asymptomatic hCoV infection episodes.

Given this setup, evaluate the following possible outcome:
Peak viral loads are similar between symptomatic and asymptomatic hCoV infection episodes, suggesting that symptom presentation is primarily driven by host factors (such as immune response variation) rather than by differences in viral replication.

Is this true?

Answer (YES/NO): NO